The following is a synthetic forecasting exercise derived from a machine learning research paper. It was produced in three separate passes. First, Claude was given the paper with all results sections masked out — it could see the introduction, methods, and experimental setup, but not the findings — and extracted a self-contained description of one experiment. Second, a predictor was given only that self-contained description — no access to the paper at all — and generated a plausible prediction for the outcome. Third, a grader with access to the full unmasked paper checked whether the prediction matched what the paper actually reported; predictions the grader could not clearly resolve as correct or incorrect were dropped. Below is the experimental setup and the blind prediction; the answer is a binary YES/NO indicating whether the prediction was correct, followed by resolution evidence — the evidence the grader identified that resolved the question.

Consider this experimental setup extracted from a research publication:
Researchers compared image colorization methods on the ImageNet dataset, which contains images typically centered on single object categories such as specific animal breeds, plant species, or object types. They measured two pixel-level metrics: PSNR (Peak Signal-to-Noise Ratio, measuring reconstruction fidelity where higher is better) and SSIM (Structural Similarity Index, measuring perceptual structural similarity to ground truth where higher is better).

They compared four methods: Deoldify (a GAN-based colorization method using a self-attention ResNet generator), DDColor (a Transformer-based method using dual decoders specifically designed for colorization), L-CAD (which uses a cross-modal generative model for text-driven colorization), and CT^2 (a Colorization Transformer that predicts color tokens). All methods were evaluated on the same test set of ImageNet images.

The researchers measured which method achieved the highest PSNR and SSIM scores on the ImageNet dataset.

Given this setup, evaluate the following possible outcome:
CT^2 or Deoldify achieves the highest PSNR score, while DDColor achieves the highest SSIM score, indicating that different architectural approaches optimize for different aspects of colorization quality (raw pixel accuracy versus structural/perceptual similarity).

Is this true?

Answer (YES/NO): NO